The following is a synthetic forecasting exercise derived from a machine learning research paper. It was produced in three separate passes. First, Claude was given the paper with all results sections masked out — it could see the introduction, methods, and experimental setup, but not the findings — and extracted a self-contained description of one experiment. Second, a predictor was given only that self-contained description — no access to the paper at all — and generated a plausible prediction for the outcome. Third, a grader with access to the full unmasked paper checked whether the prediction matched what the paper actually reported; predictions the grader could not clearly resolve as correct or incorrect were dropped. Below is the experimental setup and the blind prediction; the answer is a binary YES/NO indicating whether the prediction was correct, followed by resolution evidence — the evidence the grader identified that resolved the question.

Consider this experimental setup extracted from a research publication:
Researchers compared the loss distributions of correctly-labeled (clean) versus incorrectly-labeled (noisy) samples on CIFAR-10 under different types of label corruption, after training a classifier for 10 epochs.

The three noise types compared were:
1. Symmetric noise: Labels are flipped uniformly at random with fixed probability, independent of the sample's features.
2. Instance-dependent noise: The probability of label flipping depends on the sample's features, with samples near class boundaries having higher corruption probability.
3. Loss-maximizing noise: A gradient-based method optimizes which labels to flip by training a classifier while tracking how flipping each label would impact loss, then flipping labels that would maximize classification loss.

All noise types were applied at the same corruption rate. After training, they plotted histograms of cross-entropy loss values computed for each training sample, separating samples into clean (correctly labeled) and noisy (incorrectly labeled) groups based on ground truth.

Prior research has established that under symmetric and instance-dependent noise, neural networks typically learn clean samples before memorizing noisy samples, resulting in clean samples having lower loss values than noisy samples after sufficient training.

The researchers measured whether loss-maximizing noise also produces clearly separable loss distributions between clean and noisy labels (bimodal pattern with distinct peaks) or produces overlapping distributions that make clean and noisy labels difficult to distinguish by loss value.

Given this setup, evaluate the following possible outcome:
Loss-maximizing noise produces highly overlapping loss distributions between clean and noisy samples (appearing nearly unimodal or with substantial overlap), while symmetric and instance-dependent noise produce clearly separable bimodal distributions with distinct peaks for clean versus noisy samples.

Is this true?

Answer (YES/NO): YES